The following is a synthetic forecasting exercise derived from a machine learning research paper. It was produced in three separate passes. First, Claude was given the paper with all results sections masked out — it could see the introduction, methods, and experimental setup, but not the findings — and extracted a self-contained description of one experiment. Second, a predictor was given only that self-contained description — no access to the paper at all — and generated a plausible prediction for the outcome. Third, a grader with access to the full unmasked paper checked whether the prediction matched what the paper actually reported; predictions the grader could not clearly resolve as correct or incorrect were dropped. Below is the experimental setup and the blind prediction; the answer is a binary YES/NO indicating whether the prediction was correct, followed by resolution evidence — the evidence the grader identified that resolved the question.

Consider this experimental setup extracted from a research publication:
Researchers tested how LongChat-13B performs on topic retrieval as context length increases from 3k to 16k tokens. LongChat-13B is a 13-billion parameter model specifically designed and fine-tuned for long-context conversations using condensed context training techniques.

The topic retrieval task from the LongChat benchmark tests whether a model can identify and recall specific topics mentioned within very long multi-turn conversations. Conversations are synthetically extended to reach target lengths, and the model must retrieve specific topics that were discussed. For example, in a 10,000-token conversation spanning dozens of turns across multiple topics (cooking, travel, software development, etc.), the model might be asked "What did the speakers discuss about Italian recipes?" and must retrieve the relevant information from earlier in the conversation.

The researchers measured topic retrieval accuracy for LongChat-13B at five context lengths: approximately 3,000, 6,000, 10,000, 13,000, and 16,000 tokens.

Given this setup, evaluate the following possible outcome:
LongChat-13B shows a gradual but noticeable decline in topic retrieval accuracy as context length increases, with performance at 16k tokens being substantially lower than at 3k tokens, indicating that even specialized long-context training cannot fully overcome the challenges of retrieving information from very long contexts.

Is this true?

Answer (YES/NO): NO